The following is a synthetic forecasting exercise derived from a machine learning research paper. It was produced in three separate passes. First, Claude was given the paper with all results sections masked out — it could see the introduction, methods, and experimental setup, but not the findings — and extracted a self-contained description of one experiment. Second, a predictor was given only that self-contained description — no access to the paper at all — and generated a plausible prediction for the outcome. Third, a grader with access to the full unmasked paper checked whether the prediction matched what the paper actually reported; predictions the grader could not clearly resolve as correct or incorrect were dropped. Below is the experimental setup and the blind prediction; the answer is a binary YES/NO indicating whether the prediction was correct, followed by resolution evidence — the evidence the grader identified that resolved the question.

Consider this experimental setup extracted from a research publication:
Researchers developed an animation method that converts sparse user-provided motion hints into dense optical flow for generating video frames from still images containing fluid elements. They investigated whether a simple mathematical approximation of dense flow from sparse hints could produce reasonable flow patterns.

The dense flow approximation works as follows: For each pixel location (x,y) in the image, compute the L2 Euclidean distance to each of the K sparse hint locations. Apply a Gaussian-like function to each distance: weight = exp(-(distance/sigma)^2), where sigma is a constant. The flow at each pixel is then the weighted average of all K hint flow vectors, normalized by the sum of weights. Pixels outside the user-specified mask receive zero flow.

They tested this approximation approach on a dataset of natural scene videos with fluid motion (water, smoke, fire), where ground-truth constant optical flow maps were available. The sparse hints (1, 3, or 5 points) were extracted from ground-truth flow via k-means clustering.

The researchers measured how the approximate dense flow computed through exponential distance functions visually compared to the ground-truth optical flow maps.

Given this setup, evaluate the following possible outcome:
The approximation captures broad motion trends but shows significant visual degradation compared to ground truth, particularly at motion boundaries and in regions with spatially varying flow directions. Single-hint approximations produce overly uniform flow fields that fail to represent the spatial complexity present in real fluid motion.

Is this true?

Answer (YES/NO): NO